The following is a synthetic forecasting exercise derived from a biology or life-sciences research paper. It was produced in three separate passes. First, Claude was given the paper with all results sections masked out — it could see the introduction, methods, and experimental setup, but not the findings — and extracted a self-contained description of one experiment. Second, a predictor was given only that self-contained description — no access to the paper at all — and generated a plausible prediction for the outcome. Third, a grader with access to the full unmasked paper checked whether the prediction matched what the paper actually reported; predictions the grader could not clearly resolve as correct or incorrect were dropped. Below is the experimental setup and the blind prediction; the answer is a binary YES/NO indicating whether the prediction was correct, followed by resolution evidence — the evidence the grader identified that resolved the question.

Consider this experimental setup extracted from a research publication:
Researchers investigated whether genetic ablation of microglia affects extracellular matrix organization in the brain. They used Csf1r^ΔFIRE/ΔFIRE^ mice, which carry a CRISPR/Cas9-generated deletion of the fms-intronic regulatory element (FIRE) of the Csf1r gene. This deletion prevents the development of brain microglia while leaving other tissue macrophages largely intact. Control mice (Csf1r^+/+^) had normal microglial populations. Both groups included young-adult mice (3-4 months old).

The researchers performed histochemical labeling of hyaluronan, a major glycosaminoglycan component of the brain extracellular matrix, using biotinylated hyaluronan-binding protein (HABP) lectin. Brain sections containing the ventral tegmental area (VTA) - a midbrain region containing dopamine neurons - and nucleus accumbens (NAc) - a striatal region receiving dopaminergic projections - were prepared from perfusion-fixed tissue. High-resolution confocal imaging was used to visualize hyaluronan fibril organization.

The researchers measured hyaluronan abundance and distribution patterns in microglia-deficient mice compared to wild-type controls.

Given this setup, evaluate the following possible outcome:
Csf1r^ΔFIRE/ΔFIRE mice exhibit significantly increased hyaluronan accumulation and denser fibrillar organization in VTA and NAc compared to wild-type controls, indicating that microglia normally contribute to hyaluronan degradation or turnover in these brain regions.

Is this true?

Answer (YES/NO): NO